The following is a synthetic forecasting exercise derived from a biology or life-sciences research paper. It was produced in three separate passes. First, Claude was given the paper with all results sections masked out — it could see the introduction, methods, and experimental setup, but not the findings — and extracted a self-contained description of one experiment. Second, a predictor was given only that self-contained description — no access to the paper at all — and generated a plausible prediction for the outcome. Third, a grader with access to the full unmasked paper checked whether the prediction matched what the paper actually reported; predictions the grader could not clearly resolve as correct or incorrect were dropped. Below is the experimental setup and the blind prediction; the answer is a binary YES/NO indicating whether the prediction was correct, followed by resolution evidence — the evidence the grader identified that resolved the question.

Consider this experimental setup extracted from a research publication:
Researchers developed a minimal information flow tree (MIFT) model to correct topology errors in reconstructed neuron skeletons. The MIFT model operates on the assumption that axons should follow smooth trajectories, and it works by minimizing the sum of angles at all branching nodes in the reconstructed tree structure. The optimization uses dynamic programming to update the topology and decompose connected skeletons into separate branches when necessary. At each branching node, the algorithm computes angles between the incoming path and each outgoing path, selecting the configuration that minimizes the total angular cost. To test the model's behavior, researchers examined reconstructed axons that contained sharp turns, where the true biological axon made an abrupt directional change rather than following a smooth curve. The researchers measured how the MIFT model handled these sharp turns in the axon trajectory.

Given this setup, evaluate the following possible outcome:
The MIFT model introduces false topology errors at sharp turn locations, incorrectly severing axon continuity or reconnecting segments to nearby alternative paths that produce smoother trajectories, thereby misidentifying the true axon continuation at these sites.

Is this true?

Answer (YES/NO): YES